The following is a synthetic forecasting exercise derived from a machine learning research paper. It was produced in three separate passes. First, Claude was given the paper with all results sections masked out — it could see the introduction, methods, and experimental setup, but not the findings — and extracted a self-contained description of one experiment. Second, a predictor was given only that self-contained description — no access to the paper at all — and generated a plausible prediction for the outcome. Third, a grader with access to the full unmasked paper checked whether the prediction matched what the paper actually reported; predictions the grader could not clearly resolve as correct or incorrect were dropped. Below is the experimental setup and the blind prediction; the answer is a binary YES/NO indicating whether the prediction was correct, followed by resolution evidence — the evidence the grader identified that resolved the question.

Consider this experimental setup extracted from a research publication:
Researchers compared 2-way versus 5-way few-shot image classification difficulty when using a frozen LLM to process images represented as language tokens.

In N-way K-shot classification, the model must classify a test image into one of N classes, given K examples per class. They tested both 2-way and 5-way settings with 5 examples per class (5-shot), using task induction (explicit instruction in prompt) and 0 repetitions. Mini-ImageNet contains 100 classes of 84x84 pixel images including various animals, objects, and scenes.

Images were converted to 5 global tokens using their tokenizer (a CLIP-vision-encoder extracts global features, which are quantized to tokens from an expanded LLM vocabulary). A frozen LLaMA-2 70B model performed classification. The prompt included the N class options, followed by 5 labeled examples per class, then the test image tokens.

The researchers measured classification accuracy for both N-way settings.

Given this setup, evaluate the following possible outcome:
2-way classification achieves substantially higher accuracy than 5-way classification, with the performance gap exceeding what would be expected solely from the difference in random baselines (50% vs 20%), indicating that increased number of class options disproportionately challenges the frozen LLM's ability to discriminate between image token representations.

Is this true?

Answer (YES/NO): NO